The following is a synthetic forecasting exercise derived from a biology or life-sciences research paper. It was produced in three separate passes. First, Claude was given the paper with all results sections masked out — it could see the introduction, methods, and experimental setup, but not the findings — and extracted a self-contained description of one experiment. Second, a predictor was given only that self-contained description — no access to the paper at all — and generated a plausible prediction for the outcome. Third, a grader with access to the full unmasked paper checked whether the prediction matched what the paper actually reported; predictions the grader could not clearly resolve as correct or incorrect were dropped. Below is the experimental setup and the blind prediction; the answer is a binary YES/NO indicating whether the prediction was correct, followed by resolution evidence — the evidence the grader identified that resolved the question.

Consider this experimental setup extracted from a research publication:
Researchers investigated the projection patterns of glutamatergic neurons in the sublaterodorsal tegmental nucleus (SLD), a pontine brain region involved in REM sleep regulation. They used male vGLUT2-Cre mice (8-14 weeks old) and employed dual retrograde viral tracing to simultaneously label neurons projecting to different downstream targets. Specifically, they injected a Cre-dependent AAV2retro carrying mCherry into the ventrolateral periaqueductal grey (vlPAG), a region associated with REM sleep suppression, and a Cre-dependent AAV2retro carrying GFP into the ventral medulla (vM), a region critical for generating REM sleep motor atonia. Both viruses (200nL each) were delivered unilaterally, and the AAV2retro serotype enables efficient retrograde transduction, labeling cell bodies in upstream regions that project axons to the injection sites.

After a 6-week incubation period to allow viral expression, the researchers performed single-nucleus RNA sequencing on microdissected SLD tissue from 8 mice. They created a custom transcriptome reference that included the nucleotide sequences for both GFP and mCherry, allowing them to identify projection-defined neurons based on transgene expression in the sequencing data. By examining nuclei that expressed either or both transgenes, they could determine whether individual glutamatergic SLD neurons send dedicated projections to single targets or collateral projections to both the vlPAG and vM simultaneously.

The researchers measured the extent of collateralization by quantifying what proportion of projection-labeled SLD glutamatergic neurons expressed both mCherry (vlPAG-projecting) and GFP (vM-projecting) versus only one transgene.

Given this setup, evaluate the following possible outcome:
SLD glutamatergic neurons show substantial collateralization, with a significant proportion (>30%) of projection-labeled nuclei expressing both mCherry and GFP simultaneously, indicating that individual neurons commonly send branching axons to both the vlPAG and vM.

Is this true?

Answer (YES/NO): NO